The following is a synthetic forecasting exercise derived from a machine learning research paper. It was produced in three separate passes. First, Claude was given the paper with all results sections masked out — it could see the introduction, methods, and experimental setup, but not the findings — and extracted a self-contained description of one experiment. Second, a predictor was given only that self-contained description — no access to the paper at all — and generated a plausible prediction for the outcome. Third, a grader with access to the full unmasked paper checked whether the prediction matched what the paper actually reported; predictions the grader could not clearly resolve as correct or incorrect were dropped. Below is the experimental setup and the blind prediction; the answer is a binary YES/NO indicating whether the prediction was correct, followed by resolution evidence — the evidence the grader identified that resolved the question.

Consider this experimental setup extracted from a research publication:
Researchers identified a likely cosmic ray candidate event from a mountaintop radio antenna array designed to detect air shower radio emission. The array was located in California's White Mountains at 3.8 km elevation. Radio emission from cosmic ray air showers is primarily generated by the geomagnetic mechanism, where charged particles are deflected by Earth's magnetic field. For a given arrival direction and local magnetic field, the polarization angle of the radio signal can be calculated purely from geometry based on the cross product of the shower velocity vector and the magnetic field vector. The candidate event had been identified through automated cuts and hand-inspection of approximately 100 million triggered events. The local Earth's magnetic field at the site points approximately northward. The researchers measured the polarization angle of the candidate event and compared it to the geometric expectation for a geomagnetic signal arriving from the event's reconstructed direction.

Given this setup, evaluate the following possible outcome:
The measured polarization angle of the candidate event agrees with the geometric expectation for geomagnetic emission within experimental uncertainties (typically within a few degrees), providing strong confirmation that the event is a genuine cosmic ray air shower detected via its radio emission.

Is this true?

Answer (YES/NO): YES